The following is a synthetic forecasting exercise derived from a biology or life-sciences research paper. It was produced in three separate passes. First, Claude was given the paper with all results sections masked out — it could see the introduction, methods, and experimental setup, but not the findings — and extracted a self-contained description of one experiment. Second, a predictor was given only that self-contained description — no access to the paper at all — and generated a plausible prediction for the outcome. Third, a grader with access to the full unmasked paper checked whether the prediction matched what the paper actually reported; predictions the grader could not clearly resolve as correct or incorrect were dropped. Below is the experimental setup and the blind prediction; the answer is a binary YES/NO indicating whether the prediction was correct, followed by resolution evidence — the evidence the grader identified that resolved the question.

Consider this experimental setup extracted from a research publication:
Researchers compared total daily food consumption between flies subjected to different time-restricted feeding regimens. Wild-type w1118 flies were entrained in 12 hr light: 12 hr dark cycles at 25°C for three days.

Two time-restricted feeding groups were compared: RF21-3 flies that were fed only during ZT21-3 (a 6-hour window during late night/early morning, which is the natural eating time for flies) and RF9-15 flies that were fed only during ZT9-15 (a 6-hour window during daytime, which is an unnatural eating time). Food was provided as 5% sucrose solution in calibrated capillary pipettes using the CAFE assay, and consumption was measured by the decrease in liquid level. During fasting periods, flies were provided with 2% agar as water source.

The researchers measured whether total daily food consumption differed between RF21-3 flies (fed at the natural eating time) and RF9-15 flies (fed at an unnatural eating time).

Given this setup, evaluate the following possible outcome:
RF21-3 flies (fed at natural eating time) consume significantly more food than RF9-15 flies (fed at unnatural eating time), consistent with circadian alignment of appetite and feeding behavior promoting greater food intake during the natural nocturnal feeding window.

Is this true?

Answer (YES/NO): NO